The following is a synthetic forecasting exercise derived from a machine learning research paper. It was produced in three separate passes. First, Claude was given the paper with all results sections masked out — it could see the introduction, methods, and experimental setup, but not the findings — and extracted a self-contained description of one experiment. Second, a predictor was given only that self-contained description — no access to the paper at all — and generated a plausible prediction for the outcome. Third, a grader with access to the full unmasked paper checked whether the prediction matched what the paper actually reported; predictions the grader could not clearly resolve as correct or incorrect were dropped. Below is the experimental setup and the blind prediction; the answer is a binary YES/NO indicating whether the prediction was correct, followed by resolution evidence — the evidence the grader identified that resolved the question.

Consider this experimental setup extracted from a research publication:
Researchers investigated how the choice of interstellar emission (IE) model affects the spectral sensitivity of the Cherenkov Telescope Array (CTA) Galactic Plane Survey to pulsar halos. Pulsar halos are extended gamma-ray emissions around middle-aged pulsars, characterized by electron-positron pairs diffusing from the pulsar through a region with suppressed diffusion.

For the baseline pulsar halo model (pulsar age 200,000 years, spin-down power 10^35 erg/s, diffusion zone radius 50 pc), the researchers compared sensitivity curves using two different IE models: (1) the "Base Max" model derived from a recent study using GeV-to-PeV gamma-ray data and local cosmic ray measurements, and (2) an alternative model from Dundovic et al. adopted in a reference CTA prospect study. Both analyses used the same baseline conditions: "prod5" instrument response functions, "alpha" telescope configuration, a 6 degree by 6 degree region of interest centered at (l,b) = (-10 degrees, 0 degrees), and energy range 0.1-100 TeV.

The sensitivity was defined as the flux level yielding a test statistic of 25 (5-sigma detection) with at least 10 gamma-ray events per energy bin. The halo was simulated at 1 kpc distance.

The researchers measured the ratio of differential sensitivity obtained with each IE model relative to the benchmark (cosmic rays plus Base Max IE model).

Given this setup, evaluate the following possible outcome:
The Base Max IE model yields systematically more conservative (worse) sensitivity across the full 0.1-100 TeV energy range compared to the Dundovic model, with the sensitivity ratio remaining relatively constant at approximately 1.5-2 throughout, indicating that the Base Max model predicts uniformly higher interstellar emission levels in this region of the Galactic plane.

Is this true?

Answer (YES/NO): NO